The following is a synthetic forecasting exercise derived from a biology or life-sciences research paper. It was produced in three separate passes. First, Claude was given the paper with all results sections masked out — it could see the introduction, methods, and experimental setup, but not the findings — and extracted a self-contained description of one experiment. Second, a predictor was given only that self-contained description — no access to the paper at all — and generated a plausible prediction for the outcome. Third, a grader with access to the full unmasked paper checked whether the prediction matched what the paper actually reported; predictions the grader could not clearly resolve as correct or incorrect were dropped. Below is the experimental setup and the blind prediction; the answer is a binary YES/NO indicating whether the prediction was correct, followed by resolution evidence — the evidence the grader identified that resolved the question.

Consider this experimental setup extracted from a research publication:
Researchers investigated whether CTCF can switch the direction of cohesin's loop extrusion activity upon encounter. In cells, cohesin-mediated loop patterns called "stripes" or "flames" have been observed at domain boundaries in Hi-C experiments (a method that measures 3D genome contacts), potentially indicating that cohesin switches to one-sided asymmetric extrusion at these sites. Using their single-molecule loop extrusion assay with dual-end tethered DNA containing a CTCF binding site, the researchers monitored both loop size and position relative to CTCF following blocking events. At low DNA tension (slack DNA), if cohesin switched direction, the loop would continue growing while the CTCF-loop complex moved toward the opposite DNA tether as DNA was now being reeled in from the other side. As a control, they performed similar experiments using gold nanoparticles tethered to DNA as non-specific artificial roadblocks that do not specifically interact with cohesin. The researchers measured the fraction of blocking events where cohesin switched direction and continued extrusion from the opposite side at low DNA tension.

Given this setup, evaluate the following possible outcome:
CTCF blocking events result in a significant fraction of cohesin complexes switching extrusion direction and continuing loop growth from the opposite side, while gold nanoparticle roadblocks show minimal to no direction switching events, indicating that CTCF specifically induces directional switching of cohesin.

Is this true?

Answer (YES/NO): NO